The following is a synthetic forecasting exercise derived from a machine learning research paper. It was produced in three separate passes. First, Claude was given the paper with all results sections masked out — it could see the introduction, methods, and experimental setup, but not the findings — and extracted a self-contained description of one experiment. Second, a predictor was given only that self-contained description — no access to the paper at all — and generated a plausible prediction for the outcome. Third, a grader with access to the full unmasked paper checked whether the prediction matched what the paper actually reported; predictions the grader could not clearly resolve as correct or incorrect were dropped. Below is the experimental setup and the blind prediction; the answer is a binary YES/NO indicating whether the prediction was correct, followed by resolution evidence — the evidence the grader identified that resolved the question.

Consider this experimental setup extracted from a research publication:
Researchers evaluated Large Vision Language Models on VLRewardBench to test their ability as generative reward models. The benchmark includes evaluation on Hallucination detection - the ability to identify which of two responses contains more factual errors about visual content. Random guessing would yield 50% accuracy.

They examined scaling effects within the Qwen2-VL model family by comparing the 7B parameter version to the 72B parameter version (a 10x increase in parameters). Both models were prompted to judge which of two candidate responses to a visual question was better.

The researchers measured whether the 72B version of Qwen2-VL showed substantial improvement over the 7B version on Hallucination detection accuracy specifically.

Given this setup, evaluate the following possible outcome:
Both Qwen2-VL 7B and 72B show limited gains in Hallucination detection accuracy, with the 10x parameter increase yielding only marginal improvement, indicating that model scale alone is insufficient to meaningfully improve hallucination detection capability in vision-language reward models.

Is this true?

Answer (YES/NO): NO